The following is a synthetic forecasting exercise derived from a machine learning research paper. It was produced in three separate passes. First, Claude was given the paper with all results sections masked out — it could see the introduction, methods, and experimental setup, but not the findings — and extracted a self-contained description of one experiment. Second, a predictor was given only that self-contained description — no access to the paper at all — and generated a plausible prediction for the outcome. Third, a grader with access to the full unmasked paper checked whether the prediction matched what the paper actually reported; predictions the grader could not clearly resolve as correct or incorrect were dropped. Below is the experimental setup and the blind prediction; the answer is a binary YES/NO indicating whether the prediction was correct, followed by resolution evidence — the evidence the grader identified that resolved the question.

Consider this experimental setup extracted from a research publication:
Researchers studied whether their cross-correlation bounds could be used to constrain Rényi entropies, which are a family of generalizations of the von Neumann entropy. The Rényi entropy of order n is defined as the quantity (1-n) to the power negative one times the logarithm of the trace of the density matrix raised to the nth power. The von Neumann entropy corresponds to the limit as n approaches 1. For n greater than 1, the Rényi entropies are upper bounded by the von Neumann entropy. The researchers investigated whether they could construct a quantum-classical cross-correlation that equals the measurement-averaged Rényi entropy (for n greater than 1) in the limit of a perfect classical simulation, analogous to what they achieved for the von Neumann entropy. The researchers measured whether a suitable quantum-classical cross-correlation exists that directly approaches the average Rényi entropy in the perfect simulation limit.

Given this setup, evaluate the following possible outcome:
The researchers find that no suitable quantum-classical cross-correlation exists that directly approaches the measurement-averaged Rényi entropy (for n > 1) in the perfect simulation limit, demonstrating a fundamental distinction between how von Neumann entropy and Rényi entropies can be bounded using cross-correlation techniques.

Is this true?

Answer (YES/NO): YES